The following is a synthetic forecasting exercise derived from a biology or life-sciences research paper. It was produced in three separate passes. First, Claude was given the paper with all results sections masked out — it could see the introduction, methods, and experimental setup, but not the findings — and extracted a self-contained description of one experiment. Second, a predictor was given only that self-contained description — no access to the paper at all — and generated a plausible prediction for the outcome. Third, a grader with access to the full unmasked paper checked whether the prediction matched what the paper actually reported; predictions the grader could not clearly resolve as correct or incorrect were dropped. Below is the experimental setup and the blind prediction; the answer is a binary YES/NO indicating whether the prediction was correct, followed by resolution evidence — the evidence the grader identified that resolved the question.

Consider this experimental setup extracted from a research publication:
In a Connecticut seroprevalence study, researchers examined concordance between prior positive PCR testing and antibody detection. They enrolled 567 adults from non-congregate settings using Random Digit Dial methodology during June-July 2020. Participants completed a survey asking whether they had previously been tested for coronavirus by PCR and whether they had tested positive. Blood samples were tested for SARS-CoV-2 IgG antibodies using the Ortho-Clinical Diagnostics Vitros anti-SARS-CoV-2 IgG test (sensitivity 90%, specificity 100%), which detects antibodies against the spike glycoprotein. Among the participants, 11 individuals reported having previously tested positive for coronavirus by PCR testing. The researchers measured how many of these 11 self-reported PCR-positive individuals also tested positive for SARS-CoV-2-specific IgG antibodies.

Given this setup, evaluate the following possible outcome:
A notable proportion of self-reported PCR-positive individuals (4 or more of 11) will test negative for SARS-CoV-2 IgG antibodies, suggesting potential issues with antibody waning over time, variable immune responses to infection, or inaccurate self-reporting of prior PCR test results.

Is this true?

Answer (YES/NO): NO